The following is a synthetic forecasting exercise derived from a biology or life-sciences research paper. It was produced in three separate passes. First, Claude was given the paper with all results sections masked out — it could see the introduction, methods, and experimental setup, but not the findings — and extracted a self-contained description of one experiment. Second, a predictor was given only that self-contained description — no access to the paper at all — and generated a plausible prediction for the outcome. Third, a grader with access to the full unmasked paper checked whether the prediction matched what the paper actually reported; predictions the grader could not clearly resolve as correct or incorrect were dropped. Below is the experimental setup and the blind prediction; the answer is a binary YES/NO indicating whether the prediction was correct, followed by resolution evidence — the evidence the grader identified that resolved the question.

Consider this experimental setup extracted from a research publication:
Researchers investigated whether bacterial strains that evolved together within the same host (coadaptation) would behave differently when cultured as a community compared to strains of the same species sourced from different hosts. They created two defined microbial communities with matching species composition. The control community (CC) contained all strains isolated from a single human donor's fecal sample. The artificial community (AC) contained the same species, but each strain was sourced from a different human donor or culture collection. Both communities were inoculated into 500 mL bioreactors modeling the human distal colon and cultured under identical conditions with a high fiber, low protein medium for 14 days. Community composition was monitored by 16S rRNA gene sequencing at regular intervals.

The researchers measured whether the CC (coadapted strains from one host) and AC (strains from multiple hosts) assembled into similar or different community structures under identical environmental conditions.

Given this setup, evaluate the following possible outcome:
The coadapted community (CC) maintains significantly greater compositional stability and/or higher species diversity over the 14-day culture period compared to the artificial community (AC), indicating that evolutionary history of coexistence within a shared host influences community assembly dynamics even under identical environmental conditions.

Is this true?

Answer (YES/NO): NO